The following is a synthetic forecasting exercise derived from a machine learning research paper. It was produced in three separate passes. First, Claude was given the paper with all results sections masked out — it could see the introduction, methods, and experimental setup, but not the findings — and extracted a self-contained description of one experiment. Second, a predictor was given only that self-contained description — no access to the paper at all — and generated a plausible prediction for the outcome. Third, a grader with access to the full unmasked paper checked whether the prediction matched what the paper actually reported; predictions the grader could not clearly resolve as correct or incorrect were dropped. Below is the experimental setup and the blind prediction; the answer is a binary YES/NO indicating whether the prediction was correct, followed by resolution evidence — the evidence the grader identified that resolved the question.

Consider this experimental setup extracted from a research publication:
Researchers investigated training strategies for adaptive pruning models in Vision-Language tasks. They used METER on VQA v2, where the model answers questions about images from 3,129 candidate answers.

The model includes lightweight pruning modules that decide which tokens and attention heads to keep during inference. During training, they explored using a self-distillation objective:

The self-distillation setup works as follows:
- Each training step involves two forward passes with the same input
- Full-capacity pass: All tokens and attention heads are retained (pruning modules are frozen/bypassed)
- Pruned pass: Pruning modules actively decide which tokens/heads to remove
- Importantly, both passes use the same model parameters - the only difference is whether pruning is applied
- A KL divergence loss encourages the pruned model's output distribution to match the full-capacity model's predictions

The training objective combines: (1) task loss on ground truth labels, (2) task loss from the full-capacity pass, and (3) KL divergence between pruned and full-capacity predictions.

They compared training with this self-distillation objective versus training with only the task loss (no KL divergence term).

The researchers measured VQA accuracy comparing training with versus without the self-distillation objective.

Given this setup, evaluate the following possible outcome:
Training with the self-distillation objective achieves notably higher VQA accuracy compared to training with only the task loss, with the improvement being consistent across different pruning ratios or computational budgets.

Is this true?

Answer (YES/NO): YES